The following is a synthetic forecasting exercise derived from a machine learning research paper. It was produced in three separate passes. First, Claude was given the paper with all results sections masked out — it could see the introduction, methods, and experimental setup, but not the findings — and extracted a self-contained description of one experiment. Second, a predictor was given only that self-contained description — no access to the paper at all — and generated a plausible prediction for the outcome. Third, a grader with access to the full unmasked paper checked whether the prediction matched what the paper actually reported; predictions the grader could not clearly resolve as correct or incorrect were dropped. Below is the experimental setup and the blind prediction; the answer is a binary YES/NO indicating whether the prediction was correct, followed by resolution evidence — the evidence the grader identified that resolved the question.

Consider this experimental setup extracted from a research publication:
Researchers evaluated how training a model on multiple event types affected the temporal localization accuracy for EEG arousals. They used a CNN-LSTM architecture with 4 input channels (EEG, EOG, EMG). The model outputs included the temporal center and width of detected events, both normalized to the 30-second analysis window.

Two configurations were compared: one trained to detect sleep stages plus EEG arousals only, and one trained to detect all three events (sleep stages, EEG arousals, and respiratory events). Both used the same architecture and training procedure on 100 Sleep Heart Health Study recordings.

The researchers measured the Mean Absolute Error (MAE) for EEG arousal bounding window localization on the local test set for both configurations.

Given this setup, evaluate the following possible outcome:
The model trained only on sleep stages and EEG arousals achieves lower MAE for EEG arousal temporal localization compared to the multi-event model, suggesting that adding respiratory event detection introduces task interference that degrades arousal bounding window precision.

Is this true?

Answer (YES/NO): NO